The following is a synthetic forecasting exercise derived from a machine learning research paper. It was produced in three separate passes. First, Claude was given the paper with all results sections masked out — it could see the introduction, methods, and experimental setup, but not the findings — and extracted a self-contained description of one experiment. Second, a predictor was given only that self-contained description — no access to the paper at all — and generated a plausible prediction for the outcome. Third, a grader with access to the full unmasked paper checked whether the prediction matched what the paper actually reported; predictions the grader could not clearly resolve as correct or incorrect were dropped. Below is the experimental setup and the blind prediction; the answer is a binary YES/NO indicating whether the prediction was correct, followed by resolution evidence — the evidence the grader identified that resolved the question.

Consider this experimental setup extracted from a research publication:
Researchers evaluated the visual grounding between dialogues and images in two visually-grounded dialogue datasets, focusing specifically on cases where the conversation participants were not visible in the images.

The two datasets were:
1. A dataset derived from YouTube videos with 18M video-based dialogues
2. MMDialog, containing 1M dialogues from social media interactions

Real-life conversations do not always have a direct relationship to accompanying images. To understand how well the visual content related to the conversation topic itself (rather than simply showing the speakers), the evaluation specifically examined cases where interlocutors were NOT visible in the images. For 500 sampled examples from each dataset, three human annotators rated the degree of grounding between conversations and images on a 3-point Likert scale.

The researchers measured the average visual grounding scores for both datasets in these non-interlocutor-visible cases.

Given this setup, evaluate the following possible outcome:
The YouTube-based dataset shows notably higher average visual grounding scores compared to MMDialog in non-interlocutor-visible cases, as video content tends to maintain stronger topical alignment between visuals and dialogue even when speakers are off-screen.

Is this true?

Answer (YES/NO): NO